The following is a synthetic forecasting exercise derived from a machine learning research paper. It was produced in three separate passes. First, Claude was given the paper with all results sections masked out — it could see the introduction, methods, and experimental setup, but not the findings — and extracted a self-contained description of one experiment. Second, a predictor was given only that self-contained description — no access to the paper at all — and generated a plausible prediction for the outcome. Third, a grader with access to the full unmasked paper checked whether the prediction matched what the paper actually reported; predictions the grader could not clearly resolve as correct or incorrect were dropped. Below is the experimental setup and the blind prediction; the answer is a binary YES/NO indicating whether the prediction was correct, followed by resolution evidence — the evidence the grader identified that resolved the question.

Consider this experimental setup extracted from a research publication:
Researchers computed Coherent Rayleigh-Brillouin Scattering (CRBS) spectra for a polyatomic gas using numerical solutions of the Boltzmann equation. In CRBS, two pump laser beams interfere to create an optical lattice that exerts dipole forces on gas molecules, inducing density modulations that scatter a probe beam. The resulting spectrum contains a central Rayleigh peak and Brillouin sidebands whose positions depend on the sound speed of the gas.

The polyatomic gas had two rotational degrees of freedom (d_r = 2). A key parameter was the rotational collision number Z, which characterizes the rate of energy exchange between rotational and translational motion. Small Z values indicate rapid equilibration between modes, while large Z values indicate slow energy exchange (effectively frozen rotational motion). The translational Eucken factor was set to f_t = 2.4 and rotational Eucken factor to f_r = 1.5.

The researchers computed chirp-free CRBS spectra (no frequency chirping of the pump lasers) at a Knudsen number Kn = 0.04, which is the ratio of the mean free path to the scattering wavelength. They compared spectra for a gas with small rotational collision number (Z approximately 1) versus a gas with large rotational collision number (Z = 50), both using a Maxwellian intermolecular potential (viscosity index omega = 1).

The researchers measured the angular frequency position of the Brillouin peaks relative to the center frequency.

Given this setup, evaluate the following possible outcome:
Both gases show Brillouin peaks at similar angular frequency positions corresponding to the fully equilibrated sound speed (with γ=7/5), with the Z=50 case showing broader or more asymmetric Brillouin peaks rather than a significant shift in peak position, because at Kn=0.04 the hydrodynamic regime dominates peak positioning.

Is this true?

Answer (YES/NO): NO